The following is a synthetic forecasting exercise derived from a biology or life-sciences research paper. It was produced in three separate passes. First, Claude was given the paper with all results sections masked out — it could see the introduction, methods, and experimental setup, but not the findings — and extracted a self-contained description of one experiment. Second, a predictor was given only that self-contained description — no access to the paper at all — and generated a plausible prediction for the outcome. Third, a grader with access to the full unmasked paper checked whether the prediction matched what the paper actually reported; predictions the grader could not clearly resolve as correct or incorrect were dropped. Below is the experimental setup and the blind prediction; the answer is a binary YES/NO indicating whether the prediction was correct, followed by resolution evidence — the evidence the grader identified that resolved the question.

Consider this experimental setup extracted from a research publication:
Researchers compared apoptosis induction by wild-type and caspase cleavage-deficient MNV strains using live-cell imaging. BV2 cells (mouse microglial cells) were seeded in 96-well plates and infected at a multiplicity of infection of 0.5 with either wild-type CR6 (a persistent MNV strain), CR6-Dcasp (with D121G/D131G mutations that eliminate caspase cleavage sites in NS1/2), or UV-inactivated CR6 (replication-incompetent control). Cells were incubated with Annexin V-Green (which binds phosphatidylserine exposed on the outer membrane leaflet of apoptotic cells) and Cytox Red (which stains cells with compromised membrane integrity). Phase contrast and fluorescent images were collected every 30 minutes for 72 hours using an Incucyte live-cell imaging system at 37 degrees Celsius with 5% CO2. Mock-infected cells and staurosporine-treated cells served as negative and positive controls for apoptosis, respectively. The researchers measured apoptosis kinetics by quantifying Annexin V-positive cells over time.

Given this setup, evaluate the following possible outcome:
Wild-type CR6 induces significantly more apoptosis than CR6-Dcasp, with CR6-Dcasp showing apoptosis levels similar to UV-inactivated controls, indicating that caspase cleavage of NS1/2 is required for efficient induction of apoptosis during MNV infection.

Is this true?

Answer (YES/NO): NO